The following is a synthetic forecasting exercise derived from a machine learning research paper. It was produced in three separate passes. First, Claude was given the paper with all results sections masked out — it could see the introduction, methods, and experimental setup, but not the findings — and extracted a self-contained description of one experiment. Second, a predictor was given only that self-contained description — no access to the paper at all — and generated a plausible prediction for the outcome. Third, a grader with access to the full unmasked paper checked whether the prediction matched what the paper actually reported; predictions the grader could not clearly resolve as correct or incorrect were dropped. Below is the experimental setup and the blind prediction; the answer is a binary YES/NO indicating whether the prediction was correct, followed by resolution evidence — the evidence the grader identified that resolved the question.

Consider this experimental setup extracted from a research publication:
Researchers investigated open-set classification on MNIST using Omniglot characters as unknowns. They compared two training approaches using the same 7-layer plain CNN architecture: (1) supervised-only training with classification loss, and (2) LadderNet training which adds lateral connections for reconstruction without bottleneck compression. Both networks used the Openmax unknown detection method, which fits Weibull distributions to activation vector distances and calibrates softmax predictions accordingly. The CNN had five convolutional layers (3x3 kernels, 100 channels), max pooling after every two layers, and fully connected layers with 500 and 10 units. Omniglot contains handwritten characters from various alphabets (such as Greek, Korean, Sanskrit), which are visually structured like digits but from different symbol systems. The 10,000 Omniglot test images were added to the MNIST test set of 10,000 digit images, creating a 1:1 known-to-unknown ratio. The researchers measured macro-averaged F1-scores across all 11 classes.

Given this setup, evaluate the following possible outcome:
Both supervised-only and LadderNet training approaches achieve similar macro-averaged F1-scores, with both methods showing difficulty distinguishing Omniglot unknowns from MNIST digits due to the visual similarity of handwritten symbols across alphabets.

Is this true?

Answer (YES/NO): NO